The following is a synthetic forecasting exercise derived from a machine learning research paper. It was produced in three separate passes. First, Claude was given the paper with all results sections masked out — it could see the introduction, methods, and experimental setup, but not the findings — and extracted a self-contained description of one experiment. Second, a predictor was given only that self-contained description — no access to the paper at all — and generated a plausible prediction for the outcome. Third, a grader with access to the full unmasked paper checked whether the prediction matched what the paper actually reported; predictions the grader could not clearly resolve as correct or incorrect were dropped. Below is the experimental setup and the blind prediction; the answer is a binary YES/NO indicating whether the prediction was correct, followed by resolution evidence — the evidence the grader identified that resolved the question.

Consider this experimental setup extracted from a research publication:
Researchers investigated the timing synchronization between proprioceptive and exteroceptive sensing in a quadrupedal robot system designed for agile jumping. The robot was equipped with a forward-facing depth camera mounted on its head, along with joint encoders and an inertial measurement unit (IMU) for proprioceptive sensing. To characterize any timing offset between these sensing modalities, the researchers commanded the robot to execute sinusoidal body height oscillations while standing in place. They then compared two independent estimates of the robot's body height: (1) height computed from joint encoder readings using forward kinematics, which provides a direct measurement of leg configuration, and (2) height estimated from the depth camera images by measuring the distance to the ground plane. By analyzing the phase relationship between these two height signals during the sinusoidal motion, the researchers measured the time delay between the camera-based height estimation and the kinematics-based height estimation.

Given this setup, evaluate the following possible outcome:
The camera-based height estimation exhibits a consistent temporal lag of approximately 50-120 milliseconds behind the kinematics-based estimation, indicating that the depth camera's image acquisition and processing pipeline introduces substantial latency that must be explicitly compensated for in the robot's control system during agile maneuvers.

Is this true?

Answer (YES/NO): NO